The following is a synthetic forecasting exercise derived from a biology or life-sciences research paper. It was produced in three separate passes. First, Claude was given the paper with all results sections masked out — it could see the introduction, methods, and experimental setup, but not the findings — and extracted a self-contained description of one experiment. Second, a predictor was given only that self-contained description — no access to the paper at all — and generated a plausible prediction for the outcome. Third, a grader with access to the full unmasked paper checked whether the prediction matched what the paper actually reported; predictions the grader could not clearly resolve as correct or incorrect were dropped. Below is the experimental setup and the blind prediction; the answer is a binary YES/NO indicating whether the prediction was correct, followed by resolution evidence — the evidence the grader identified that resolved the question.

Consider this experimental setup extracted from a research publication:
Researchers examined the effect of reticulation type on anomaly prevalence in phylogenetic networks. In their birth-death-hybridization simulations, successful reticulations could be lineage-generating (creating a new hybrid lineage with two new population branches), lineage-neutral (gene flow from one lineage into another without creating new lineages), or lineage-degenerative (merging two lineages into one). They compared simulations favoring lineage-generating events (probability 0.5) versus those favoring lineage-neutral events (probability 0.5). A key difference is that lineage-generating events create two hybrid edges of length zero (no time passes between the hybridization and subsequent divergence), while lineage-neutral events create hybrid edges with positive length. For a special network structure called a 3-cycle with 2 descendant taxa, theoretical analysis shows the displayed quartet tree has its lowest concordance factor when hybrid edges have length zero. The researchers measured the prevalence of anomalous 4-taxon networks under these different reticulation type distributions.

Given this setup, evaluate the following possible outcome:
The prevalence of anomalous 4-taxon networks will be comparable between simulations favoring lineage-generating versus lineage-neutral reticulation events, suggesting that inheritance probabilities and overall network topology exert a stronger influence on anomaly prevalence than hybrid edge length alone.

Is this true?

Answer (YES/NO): NO